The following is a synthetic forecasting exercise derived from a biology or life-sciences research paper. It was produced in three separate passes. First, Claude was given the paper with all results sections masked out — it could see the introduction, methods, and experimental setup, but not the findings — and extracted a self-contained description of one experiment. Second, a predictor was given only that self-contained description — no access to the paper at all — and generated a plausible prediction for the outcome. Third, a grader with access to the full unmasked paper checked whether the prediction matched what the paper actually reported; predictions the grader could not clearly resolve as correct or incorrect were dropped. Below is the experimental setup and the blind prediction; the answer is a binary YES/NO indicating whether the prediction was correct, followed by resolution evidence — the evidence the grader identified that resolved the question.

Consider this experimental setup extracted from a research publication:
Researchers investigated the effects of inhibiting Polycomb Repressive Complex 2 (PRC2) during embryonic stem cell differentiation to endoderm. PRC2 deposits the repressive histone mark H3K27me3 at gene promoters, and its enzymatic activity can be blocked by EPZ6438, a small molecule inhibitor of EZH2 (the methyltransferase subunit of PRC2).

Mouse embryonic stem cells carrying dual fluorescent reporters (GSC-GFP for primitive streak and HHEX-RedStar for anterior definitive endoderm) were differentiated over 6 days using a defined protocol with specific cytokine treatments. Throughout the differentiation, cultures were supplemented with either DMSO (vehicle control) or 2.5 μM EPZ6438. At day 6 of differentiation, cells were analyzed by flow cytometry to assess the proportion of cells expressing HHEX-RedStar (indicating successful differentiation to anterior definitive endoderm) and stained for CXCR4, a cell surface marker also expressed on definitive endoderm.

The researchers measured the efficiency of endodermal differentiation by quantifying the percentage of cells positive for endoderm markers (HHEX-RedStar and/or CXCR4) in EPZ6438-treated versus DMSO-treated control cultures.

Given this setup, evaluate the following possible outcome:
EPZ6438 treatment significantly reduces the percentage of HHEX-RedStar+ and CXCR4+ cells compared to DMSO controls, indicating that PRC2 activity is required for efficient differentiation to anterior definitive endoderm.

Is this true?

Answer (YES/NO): NO